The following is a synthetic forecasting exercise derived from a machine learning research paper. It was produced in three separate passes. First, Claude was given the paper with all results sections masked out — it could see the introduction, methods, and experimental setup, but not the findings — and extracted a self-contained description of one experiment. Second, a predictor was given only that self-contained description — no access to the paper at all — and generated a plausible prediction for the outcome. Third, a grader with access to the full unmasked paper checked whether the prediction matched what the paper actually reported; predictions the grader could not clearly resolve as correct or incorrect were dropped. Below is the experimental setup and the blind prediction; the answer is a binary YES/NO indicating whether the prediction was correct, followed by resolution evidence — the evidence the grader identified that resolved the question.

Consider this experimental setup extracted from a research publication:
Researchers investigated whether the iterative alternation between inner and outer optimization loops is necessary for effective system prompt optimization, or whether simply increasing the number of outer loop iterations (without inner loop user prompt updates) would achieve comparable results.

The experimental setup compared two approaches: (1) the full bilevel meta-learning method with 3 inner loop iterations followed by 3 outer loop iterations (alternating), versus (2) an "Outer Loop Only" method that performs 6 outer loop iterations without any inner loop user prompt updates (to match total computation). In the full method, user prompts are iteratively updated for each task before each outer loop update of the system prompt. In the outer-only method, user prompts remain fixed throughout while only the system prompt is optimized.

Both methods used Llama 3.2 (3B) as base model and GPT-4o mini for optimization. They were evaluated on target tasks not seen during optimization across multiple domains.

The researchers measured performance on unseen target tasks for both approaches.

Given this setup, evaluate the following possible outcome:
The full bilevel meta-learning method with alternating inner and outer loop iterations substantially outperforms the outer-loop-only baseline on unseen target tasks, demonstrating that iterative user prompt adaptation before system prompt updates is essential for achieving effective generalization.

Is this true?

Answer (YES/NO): YES